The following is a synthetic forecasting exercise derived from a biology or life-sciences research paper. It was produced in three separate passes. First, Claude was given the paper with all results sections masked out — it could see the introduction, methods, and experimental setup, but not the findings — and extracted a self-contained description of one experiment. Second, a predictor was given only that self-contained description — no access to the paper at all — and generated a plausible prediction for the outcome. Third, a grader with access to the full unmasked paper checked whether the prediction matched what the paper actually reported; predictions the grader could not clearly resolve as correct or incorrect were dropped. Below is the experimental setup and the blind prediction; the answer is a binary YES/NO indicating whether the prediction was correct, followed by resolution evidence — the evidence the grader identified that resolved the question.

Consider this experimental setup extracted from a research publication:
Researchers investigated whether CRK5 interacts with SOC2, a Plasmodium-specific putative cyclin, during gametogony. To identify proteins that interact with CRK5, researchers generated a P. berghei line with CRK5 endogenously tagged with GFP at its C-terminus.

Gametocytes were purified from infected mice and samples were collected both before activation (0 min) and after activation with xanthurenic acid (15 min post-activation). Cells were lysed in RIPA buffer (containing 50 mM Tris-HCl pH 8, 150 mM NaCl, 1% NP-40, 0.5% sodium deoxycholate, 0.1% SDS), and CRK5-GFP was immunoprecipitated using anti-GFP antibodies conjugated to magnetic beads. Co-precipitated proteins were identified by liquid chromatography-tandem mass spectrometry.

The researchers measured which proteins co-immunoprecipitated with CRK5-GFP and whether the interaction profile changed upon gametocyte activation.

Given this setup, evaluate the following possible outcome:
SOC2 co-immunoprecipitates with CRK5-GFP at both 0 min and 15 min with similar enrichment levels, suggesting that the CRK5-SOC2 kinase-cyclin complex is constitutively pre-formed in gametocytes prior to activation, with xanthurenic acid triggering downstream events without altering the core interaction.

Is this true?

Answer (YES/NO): YES